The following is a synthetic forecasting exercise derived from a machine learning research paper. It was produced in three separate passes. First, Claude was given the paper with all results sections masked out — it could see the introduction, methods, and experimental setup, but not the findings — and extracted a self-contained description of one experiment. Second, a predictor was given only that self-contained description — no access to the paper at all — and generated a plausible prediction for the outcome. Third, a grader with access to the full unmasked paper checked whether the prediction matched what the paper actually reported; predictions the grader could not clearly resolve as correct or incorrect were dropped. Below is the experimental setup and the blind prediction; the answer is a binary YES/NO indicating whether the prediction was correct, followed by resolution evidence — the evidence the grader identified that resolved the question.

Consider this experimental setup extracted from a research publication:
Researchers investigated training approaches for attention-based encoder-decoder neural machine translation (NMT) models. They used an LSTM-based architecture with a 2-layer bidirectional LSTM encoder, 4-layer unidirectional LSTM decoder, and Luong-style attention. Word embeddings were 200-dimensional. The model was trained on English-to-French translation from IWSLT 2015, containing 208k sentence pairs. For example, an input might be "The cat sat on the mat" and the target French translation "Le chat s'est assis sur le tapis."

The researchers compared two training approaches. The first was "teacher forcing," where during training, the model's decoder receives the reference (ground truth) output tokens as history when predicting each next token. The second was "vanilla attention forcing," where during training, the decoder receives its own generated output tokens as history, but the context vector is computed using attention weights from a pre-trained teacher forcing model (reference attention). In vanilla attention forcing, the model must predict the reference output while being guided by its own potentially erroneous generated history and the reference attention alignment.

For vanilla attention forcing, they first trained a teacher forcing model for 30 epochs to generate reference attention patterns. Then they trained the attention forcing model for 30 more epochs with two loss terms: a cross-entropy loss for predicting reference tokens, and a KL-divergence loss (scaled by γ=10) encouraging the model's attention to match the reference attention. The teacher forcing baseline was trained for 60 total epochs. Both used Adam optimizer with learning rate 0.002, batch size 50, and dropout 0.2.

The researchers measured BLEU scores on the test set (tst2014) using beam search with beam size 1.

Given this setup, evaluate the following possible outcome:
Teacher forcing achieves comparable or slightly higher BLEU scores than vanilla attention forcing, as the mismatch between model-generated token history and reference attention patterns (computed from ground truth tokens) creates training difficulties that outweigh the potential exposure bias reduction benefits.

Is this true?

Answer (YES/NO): NO